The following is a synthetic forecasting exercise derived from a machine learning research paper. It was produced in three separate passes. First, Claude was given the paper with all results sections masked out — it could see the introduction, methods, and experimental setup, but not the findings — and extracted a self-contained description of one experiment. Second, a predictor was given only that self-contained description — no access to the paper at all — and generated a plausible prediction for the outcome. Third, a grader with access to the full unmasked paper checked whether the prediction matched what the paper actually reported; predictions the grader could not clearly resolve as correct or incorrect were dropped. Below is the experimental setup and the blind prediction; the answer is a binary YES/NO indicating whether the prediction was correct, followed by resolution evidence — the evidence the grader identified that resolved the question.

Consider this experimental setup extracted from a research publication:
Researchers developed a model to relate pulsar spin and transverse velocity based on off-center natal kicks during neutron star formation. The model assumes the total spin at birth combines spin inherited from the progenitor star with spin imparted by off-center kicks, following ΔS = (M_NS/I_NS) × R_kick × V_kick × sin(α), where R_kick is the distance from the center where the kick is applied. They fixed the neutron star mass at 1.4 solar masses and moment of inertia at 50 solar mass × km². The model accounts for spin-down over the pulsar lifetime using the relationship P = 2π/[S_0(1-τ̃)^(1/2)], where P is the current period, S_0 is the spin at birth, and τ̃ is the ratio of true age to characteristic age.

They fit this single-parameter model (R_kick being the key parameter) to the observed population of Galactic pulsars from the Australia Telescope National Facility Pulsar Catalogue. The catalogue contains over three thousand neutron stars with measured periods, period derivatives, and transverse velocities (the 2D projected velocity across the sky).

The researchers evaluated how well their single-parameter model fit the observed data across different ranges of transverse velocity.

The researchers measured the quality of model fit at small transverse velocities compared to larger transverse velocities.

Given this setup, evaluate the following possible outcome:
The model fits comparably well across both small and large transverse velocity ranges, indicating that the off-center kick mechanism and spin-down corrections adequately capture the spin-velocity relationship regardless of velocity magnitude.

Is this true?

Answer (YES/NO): NO